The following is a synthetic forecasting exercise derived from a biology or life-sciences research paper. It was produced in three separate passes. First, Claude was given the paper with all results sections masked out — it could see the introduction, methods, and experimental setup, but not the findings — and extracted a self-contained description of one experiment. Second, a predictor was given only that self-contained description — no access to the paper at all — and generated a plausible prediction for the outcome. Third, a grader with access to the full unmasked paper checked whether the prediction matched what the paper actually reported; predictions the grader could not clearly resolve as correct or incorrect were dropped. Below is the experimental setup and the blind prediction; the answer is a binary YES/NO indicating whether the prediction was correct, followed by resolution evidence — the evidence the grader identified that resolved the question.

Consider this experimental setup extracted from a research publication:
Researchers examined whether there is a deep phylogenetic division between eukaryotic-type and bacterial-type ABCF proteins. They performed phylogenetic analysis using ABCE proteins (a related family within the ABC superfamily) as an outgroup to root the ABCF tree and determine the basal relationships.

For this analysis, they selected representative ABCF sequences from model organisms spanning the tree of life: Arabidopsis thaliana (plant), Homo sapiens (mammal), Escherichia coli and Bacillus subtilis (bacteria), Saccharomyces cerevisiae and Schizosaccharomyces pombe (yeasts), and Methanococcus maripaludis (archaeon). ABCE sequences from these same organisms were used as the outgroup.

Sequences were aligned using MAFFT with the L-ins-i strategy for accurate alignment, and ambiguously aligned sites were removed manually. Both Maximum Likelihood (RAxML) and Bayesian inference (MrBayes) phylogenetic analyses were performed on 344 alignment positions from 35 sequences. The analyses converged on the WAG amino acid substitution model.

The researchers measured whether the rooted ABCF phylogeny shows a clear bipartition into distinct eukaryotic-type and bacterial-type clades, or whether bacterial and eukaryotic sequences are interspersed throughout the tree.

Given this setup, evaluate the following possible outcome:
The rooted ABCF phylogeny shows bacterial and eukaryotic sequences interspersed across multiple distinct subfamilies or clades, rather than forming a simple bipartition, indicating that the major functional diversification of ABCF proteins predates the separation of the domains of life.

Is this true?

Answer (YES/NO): NO